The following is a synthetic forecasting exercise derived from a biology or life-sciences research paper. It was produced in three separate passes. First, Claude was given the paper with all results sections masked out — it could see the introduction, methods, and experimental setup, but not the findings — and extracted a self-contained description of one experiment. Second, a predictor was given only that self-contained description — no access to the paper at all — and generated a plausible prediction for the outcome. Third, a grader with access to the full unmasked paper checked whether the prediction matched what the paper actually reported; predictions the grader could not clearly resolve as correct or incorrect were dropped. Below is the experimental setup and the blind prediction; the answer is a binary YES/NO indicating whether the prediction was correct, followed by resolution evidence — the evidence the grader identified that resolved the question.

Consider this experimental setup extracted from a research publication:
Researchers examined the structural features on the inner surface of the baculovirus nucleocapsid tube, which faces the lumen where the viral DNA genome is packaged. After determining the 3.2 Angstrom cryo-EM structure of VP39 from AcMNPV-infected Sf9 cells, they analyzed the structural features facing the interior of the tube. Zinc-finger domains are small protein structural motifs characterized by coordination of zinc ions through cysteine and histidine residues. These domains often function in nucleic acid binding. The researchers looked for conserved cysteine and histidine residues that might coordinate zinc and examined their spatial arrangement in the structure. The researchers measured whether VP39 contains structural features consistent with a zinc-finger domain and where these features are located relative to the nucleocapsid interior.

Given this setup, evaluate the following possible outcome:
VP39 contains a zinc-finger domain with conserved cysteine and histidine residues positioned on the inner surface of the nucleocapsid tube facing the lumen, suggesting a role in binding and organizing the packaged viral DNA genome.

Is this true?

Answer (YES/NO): YES